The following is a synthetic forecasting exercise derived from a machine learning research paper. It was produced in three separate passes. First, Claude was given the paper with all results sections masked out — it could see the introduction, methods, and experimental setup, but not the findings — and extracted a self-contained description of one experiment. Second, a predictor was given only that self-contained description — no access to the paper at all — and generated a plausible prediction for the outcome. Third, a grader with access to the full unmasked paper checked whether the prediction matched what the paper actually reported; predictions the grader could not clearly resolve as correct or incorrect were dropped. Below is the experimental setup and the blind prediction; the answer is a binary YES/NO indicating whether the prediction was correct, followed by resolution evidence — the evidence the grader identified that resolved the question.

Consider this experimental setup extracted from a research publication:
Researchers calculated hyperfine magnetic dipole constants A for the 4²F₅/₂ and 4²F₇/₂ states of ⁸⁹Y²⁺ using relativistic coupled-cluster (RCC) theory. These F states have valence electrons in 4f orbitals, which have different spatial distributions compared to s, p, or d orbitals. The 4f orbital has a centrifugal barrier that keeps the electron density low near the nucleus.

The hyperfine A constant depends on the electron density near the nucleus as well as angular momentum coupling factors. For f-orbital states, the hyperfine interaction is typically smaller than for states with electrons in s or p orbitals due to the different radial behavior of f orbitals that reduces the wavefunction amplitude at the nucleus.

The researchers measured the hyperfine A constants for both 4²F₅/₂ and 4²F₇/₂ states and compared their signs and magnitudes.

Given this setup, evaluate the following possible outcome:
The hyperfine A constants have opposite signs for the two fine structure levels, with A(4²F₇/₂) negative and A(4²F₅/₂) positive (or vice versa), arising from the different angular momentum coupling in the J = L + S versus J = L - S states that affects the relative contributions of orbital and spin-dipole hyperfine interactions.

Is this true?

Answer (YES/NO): YES